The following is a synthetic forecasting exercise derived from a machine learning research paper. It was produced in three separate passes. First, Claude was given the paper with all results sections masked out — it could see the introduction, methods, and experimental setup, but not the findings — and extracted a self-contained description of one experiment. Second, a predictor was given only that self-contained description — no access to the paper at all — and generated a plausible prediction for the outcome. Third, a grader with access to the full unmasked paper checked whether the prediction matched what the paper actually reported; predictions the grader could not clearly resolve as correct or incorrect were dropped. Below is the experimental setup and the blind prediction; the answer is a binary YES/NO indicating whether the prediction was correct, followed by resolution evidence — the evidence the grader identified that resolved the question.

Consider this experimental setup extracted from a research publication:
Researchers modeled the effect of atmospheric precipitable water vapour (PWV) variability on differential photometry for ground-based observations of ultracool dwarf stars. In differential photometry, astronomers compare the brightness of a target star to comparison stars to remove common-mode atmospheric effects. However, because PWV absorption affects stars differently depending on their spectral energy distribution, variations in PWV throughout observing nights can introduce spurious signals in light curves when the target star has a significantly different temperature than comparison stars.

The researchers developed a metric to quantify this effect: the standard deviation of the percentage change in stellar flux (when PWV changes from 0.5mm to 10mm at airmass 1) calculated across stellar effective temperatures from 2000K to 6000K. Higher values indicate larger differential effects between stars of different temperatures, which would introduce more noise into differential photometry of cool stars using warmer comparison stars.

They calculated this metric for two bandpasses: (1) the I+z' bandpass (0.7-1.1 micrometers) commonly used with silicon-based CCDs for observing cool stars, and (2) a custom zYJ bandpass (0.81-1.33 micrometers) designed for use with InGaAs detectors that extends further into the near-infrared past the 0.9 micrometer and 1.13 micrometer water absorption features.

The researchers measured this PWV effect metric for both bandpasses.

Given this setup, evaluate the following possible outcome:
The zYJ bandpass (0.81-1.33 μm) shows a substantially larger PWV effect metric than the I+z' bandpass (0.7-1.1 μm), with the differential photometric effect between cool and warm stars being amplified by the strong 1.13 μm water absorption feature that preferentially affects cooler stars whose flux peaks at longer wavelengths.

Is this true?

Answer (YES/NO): NO